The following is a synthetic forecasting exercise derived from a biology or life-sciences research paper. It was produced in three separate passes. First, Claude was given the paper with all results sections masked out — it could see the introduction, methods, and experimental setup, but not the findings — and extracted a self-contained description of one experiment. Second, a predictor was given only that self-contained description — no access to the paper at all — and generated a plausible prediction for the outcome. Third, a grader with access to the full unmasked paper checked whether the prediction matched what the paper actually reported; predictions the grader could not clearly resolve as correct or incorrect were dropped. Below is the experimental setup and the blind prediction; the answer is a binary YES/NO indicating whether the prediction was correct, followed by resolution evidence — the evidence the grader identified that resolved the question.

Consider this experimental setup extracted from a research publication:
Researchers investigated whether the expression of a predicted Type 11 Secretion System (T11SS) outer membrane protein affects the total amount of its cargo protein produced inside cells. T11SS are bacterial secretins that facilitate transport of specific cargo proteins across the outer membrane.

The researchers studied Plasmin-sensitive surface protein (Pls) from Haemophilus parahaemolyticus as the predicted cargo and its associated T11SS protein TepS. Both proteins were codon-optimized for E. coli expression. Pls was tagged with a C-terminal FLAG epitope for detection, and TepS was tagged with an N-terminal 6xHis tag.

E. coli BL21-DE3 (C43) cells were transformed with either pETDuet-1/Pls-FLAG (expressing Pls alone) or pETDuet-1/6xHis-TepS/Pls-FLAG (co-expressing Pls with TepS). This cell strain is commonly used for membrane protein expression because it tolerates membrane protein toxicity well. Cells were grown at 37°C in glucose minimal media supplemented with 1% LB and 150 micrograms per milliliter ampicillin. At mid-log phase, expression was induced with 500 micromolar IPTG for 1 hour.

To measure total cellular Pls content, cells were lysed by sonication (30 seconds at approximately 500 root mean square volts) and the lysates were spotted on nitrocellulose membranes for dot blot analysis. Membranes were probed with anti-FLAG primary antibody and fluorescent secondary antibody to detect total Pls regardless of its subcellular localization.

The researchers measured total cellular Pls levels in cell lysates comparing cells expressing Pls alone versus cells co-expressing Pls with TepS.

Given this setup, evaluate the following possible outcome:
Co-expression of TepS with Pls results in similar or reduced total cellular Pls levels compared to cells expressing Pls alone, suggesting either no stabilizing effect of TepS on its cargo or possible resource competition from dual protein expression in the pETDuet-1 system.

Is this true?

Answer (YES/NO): YES